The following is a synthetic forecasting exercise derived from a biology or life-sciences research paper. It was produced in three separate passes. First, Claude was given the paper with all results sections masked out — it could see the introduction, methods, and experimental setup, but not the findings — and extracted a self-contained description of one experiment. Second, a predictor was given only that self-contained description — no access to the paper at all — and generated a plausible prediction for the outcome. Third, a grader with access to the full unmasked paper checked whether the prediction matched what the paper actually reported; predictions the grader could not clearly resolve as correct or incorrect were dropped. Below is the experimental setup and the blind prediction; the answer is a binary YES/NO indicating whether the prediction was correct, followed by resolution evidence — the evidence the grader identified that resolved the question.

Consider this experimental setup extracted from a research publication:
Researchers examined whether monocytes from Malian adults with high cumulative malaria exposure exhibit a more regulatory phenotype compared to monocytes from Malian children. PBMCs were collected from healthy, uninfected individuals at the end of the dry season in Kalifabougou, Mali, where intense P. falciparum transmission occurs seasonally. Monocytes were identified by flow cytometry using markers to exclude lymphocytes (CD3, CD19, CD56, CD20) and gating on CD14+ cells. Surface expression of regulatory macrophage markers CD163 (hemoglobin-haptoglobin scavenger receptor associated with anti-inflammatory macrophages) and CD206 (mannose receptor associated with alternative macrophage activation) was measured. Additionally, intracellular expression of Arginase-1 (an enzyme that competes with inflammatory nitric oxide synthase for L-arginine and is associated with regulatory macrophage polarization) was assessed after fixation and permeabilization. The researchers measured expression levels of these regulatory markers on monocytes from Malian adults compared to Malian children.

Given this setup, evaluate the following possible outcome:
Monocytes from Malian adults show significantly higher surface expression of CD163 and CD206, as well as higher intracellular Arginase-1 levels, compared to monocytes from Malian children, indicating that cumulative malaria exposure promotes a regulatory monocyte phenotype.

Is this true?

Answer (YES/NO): YES